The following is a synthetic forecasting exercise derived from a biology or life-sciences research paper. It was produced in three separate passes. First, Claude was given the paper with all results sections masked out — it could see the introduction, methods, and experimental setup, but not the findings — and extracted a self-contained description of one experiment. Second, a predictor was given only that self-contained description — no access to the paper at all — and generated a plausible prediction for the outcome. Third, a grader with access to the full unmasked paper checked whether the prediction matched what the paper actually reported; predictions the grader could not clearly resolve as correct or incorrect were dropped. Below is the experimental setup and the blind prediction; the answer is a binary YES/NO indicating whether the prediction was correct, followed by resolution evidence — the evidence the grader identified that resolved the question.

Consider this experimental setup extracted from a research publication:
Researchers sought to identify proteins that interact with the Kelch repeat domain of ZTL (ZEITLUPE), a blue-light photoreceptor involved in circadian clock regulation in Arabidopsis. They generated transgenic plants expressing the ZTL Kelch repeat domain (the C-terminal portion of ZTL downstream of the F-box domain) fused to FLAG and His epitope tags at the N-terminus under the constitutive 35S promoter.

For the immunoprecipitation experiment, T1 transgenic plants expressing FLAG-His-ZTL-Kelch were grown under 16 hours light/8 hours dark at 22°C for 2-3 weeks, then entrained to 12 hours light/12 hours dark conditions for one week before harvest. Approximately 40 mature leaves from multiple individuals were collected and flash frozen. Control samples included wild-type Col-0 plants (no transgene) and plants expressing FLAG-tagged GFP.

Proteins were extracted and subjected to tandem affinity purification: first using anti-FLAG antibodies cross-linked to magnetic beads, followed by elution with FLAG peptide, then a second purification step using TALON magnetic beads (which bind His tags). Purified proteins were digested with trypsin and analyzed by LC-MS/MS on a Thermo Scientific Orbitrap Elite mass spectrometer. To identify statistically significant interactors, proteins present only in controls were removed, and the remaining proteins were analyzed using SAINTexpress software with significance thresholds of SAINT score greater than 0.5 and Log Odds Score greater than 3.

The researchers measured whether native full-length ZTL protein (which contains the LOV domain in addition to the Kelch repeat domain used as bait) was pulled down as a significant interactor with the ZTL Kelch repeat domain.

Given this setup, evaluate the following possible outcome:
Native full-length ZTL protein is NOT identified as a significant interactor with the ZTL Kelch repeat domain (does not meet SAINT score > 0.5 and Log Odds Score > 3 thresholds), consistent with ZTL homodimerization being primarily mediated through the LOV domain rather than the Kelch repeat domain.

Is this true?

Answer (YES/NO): NO